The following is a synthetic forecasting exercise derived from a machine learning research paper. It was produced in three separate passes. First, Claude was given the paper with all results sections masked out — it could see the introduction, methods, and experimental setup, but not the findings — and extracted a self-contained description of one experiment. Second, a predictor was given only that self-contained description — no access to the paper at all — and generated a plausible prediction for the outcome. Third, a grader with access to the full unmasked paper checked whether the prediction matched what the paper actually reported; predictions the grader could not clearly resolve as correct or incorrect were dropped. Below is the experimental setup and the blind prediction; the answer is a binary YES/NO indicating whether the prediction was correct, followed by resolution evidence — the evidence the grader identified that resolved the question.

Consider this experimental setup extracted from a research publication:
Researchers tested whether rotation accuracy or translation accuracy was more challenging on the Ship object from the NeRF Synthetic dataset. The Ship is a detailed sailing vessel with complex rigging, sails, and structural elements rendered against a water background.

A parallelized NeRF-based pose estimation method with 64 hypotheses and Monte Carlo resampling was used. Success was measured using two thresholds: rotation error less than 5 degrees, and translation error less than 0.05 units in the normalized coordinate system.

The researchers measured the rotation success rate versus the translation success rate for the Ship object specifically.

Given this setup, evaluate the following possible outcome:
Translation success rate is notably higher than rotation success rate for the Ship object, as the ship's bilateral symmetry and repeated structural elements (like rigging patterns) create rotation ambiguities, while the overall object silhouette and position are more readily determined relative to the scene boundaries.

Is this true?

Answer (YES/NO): NO